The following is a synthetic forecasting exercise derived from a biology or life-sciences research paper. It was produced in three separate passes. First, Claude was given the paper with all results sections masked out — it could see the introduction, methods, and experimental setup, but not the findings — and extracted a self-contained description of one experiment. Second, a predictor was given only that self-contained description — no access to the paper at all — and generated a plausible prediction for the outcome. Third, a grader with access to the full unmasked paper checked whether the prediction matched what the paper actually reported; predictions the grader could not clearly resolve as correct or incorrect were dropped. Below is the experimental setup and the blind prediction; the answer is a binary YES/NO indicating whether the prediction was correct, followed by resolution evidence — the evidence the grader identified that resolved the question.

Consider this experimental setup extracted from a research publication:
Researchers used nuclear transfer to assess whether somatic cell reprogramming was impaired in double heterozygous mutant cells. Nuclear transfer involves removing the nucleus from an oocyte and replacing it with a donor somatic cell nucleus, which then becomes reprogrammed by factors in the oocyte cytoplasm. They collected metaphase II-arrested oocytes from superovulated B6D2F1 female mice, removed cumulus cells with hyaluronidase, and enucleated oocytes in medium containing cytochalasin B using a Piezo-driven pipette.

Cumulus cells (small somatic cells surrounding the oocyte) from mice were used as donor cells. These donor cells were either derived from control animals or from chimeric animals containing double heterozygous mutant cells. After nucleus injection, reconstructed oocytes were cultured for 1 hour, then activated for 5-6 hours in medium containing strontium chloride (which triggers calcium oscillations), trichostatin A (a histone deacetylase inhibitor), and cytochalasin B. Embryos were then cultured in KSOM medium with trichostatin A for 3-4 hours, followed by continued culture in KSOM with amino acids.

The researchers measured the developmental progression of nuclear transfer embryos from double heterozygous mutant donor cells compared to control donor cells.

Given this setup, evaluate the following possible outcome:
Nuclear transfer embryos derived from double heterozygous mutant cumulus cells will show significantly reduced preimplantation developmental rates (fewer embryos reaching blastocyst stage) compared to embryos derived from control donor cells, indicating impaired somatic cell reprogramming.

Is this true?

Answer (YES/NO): NO